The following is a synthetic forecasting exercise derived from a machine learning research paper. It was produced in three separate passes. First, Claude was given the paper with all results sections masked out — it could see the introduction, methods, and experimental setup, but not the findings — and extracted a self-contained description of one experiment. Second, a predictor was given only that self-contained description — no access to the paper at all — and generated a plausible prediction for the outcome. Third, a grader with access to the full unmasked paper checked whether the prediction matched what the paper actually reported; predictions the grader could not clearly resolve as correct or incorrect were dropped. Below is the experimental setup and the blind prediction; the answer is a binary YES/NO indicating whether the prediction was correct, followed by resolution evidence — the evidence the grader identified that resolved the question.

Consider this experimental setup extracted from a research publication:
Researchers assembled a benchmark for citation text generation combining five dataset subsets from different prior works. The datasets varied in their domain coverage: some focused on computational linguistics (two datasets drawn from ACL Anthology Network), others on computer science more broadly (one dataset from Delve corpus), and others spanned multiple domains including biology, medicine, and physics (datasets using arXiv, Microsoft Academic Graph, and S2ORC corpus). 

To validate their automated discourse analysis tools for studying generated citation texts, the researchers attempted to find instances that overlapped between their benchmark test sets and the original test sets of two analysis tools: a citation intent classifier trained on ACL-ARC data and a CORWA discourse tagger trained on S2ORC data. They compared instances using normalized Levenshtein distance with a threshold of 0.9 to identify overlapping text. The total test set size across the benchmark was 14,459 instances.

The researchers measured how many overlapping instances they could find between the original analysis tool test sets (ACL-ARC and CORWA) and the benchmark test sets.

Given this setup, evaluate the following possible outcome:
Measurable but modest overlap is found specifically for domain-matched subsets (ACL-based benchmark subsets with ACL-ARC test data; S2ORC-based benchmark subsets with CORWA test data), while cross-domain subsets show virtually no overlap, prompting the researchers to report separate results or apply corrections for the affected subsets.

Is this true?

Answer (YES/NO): NO